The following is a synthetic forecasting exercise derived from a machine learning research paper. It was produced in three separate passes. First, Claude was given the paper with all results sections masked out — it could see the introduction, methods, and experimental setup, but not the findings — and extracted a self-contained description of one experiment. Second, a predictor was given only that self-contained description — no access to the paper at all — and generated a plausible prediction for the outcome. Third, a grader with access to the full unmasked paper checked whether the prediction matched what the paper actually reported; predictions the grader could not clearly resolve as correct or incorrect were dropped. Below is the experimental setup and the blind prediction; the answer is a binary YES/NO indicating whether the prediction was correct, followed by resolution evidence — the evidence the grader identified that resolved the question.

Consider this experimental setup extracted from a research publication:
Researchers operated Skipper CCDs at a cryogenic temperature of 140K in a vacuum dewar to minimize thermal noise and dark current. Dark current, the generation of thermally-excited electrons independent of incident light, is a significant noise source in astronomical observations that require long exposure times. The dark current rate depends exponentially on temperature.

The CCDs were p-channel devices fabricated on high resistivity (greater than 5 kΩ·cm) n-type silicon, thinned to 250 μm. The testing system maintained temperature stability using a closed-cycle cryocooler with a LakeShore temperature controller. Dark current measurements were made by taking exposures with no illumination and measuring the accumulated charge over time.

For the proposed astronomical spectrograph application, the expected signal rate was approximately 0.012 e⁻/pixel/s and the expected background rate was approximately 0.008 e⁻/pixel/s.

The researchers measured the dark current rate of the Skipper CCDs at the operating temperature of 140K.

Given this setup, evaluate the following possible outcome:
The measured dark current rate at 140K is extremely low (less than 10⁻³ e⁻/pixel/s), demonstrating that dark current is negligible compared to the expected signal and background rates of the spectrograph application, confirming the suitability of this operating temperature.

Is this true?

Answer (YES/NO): YES